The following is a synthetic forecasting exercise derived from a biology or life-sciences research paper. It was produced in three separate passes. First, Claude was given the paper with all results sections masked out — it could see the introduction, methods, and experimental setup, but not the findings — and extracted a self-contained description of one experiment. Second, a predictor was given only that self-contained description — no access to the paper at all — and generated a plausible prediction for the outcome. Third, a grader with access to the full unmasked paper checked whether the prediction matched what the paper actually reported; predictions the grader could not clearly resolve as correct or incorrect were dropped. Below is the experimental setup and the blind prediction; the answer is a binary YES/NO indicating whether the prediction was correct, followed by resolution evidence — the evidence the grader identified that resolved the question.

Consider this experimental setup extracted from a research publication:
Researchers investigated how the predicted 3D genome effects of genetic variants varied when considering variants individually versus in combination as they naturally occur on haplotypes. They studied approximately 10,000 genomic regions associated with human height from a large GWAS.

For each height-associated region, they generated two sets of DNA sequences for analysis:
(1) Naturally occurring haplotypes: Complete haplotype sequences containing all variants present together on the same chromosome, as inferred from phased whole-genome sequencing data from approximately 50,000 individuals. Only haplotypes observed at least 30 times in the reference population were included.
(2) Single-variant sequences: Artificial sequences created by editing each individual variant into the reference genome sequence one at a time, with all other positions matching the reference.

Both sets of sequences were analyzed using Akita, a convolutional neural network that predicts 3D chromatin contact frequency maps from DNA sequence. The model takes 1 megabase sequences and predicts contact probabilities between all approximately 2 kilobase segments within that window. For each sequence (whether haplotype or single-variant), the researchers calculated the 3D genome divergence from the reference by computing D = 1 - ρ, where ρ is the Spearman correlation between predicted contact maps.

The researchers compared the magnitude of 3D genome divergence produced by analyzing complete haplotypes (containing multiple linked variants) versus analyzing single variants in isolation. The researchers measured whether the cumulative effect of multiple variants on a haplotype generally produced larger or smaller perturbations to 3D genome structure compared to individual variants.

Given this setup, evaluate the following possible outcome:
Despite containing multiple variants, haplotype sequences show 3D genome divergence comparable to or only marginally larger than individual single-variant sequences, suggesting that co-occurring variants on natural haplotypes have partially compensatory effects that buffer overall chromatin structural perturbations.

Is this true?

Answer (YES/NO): NO